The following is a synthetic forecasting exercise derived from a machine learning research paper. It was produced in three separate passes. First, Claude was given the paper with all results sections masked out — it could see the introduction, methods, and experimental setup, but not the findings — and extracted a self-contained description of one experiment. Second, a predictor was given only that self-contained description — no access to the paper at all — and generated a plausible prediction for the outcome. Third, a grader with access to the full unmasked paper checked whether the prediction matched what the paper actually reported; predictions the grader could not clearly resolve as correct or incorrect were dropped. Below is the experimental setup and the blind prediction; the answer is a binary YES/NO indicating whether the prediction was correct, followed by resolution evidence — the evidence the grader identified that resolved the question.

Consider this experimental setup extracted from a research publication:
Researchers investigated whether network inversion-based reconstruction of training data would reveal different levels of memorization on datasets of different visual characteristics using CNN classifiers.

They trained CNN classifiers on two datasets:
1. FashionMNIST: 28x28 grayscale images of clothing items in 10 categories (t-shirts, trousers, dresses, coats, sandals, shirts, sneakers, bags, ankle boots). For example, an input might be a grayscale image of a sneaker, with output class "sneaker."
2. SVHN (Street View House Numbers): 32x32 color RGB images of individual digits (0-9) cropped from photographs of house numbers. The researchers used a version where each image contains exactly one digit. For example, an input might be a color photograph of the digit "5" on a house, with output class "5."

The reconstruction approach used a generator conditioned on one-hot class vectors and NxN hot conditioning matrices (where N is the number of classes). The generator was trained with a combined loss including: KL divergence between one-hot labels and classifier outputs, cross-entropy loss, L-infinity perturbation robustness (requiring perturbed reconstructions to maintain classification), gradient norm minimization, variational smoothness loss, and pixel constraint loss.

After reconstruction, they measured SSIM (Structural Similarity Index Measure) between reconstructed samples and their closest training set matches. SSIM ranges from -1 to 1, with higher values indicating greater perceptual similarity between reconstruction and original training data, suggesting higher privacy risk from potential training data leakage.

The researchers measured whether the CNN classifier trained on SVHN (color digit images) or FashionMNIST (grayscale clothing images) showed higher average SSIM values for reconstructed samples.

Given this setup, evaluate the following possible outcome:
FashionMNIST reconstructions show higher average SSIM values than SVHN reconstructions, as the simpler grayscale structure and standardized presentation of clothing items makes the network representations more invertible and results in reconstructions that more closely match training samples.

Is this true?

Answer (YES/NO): NO